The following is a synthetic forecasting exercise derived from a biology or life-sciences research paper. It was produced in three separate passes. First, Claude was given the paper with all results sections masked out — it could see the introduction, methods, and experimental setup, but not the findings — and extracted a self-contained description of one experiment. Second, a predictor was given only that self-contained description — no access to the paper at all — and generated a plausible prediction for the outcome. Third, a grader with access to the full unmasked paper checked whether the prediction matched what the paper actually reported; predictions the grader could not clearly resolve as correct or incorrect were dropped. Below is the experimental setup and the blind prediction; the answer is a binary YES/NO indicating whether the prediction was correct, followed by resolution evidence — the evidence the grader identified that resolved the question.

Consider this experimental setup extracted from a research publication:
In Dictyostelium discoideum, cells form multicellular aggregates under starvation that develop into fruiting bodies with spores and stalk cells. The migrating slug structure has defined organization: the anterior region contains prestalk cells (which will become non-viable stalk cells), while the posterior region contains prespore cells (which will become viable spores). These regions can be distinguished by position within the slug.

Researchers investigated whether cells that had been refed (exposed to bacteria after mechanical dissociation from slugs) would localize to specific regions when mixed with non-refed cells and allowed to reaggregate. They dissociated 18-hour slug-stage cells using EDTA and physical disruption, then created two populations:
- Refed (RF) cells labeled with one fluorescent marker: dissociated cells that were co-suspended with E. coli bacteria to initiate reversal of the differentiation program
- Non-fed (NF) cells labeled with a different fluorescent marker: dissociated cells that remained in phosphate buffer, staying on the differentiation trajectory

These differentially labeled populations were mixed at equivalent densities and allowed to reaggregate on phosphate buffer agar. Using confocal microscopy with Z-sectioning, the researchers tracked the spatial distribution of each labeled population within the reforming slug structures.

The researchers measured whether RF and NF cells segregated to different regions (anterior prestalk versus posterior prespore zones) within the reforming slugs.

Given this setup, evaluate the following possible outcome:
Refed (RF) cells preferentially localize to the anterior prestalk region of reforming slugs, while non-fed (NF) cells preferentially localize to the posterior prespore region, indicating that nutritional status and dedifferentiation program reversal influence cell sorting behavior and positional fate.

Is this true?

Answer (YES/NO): NO